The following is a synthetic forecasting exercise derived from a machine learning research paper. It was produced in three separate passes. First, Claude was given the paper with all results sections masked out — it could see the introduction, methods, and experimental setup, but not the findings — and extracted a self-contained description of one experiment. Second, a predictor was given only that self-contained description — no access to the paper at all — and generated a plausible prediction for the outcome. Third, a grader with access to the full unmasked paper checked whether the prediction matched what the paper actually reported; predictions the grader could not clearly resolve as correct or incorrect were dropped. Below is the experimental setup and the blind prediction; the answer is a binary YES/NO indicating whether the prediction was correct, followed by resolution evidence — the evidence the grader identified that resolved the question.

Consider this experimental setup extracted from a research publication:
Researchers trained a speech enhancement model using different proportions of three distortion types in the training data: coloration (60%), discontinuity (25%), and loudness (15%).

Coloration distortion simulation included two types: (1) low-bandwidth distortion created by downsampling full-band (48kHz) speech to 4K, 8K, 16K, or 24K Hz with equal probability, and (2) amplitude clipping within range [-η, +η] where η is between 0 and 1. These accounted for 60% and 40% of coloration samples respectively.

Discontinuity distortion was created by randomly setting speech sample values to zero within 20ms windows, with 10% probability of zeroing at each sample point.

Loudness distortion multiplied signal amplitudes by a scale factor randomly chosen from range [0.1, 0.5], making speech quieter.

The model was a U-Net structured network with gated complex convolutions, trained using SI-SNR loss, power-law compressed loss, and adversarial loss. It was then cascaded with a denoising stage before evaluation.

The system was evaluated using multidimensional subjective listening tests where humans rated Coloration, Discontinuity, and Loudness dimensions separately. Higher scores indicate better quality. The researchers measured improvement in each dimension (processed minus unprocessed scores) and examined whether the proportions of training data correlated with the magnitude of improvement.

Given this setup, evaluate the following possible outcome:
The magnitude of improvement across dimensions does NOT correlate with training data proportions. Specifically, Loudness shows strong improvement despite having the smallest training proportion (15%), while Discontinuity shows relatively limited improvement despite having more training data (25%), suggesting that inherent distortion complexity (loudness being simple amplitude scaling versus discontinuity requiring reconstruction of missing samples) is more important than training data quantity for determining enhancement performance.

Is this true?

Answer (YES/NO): YES